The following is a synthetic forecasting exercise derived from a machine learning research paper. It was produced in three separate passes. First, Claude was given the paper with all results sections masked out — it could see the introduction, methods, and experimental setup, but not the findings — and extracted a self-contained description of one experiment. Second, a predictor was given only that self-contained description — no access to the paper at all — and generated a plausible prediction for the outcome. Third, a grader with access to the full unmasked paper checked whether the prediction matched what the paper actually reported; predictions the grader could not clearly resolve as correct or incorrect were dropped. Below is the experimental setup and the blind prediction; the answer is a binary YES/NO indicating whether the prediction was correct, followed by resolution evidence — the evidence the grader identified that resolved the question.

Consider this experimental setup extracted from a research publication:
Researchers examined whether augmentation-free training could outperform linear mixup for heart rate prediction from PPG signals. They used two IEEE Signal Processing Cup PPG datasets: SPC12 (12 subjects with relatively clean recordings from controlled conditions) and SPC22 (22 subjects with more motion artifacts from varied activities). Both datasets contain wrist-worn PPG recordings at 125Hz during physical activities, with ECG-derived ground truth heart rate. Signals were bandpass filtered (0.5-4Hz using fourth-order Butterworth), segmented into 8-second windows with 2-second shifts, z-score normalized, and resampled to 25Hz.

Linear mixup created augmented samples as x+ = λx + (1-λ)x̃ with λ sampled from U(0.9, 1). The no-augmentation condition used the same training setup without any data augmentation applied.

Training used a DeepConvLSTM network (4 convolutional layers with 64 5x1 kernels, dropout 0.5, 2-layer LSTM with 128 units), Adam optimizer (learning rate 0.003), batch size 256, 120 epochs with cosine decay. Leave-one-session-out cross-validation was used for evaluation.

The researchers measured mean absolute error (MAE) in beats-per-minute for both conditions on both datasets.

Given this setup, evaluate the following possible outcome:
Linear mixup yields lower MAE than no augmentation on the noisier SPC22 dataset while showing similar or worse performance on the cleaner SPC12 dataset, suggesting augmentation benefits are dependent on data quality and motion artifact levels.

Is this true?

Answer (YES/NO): YES